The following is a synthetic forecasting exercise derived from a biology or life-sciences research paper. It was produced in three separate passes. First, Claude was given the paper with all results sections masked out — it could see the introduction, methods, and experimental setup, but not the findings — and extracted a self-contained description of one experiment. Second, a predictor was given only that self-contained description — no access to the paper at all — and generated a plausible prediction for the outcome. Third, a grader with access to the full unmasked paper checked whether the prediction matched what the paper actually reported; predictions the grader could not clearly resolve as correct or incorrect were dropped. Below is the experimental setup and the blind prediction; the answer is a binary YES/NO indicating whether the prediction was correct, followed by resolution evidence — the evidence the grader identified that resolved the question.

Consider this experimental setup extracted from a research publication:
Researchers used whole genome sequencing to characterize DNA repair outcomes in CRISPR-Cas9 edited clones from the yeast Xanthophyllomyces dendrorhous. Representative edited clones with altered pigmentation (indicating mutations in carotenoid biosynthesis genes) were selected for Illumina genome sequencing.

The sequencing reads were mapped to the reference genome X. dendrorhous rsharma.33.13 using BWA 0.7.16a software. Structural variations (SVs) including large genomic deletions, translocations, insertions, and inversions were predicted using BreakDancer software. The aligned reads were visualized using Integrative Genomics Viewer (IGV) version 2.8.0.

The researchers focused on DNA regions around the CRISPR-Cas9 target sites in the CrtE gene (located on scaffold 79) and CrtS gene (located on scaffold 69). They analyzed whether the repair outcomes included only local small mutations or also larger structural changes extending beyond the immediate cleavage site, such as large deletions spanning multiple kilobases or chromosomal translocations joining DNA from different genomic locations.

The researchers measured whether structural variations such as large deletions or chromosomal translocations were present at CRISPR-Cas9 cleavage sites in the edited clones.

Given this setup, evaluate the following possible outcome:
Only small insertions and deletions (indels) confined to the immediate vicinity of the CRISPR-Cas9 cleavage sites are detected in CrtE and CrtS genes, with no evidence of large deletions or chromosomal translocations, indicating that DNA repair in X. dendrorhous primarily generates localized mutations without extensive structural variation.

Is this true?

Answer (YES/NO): NO